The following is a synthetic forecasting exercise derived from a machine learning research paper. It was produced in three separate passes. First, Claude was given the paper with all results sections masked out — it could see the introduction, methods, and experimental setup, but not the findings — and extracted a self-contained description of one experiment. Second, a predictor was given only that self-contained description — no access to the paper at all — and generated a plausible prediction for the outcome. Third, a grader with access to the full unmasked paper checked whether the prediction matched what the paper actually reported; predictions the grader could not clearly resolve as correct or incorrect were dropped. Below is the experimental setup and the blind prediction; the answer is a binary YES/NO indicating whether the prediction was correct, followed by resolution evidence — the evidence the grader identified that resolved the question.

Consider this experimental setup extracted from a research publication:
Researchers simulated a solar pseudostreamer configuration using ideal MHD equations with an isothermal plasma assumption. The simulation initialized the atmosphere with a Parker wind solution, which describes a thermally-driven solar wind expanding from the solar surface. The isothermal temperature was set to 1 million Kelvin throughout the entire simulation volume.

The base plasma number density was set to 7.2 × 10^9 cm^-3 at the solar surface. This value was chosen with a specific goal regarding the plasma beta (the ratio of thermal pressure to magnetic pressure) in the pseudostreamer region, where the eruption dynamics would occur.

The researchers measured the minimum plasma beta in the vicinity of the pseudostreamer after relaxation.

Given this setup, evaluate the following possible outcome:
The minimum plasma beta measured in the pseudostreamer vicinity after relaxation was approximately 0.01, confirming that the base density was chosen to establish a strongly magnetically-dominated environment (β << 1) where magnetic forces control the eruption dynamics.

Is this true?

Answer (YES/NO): NO